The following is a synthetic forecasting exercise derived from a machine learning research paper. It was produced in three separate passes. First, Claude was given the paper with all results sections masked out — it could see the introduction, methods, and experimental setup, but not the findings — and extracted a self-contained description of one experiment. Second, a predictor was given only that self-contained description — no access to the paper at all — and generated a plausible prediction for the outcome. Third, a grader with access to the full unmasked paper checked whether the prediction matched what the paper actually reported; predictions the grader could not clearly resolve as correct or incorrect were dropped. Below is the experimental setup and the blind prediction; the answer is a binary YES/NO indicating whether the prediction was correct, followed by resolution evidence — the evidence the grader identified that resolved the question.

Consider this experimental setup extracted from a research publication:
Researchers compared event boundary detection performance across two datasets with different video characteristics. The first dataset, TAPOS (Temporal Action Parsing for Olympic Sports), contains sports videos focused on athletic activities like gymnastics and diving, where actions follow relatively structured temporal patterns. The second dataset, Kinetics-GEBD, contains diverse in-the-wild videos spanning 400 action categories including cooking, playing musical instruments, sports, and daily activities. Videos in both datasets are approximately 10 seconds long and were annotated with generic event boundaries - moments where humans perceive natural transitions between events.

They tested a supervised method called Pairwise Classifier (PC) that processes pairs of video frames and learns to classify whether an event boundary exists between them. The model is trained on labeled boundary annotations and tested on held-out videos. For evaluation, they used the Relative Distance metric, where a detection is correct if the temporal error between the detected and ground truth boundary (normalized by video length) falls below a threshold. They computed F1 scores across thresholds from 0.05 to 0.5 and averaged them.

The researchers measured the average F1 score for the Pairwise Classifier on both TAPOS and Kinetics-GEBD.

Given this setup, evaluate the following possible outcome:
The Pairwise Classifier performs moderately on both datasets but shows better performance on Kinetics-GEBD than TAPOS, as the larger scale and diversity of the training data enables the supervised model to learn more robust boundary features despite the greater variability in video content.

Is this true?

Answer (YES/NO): NO